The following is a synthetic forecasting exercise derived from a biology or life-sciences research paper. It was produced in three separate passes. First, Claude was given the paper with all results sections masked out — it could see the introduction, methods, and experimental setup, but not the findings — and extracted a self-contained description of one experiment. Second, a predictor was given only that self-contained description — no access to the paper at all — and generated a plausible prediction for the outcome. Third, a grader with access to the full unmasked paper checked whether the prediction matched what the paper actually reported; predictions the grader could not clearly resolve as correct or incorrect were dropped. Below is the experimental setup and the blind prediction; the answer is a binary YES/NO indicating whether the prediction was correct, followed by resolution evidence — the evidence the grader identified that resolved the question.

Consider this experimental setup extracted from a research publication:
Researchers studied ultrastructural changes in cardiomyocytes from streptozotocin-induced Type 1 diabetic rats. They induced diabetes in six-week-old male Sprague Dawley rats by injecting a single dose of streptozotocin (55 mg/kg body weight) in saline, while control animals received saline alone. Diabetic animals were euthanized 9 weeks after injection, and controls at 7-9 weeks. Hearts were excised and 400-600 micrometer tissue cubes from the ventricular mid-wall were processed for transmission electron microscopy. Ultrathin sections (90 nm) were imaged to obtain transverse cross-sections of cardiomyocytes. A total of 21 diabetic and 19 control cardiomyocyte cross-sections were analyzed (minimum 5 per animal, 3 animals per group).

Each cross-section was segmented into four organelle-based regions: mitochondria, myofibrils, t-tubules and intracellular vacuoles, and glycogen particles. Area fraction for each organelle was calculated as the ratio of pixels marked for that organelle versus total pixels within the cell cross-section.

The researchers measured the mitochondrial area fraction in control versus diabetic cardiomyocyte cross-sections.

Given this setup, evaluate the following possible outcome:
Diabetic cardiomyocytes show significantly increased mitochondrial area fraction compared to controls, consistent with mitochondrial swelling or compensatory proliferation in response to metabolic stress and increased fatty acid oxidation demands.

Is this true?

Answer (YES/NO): NO